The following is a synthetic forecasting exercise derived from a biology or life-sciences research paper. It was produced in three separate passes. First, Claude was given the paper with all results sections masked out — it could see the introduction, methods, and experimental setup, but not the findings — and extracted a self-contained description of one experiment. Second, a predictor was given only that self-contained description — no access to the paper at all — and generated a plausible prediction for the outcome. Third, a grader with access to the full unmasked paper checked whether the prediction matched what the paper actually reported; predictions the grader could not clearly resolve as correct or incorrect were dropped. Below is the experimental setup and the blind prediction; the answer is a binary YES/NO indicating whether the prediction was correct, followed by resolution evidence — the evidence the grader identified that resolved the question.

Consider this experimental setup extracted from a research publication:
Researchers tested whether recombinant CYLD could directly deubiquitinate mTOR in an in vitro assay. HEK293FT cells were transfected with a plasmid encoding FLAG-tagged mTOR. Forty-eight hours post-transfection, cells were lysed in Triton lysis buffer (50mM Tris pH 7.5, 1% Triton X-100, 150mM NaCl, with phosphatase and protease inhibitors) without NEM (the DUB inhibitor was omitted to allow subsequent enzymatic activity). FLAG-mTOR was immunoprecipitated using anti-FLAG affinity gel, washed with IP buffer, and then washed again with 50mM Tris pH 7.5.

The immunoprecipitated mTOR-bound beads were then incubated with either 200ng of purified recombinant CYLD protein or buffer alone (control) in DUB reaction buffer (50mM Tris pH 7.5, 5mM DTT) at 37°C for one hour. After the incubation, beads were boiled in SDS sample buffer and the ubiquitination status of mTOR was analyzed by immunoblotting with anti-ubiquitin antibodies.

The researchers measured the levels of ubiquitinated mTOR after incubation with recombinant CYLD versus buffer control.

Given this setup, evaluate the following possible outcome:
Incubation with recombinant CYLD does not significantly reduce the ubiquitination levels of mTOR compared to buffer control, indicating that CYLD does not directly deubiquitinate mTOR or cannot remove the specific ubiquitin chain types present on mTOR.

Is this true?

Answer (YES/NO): NO